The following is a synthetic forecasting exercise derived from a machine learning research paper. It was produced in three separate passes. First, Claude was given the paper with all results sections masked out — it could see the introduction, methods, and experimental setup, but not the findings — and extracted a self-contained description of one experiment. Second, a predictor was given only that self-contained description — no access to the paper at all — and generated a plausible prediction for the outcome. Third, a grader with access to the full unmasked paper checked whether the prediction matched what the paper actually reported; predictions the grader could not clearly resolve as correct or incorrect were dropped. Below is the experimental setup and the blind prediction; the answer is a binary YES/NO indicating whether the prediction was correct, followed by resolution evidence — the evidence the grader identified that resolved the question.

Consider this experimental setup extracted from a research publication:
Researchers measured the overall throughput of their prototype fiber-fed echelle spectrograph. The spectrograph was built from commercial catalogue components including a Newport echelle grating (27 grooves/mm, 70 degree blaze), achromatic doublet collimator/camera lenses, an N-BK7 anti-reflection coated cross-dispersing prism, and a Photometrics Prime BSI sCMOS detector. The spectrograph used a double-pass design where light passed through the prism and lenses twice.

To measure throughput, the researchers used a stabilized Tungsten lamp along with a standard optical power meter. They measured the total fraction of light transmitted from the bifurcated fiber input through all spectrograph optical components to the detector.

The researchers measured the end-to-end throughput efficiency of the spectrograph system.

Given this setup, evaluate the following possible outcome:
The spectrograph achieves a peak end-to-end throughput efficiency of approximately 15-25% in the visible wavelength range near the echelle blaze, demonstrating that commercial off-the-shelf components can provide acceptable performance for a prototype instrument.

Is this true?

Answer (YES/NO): NO